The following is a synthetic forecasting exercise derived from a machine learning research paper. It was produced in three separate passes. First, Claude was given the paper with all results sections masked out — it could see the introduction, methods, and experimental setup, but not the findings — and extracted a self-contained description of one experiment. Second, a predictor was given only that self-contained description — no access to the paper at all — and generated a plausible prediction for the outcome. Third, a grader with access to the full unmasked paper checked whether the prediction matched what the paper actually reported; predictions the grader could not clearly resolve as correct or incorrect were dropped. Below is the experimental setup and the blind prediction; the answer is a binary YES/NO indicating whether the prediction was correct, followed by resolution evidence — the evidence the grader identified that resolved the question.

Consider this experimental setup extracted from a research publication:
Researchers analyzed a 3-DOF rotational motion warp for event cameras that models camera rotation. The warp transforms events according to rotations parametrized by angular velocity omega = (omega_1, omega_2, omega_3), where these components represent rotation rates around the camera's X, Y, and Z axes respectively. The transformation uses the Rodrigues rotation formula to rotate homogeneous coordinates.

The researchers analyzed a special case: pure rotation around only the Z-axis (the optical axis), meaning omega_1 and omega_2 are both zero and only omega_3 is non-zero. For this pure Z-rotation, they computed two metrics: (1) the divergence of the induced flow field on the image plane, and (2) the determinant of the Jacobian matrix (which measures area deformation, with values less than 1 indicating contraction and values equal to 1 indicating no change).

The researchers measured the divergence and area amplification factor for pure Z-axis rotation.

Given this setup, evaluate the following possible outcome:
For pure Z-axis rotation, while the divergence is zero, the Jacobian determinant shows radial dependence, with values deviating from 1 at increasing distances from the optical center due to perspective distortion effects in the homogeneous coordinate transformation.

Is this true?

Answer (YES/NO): NO